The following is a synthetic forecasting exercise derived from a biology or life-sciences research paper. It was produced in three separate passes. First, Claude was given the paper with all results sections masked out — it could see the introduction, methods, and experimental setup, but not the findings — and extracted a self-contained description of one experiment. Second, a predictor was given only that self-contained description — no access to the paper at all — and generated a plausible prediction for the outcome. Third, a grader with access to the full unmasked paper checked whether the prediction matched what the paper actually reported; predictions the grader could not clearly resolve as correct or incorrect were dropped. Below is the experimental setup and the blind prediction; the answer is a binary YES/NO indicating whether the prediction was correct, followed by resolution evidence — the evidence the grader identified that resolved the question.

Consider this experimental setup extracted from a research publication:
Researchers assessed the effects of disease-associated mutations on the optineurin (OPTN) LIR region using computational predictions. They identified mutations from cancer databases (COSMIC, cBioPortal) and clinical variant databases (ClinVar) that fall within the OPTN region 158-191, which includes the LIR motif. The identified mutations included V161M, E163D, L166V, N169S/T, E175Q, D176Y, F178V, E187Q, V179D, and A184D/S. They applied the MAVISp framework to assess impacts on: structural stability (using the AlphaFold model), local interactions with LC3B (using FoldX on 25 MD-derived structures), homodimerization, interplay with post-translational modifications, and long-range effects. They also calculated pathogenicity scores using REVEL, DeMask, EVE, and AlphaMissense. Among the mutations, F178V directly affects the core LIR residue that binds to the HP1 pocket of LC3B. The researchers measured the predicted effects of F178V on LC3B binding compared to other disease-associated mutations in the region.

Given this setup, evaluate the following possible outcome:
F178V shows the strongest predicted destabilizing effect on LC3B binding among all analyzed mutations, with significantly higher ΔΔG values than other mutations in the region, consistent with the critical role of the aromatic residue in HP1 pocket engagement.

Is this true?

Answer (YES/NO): YES